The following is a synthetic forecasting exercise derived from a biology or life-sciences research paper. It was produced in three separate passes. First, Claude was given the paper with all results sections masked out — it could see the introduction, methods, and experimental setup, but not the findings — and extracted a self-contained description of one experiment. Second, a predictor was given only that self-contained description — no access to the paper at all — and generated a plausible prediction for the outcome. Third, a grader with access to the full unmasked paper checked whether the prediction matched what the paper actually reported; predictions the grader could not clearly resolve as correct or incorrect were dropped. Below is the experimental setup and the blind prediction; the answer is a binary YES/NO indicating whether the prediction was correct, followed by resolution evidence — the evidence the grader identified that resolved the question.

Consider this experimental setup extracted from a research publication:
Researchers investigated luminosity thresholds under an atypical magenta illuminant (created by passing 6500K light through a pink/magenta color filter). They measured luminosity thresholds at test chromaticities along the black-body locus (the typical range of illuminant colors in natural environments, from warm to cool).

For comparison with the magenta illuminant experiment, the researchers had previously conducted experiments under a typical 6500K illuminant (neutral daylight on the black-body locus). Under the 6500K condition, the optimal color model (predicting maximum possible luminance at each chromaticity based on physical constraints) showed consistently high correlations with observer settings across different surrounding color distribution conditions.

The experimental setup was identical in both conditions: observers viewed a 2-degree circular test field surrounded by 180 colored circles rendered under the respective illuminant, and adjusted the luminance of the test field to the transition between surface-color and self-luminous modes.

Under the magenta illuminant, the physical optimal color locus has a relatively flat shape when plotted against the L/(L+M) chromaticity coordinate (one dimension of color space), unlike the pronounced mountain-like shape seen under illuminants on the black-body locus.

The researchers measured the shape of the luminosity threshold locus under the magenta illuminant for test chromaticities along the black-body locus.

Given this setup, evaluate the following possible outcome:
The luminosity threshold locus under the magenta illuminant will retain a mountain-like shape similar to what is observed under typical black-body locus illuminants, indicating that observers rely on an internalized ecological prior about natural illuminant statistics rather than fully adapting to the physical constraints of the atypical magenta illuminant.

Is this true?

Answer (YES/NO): YES